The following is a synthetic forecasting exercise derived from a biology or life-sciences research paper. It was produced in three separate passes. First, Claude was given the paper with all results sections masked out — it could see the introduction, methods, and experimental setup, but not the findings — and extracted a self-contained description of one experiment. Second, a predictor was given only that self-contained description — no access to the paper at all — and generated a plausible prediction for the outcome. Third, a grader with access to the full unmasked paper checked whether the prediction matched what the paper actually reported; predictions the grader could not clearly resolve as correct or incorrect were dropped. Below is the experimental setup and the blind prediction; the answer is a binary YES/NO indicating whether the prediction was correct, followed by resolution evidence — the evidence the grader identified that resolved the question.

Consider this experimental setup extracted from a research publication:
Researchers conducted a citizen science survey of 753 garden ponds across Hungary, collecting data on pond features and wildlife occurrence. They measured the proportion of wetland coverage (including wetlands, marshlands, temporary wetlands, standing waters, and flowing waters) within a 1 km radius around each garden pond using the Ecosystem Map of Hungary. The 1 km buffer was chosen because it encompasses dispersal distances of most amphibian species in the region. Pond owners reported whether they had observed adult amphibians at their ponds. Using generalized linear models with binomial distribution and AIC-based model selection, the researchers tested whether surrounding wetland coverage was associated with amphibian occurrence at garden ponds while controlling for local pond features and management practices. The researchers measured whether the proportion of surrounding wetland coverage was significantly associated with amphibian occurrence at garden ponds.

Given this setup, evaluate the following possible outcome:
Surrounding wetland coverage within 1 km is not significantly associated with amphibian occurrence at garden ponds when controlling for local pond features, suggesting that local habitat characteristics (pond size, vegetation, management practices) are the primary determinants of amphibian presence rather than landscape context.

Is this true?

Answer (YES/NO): YES